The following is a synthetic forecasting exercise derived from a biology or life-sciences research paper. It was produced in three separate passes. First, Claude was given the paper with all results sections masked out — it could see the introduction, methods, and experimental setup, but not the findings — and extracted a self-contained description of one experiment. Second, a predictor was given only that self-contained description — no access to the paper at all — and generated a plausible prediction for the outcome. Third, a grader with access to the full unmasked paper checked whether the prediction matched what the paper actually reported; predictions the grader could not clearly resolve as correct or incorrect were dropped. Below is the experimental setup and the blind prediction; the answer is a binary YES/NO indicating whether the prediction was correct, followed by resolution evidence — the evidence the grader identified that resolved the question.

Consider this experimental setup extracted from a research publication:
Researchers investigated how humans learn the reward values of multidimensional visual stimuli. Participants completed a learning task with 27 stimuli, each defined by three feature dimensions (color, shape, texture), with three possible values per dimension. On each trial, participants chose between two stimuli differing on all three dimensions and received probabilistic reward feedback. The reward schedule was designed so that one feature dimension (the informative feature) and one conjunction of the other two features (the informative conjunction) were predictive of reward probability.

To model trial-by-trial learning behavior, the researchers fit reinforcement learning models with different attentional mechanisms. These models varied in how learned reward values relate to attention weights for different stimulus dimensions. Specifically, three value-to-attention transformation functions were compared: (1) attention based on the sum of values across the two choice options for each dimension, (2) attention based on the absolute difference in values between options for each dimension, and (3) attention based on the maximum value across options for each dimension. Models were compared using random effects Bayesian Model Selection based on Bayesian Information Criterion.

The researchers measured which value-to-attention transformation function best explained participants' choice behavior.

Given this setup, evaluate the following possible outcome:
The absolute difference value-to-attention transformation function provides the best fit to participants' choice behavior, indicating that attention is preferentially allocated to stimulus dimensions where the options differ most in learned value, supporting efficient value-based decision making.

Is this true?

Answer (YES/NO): YES